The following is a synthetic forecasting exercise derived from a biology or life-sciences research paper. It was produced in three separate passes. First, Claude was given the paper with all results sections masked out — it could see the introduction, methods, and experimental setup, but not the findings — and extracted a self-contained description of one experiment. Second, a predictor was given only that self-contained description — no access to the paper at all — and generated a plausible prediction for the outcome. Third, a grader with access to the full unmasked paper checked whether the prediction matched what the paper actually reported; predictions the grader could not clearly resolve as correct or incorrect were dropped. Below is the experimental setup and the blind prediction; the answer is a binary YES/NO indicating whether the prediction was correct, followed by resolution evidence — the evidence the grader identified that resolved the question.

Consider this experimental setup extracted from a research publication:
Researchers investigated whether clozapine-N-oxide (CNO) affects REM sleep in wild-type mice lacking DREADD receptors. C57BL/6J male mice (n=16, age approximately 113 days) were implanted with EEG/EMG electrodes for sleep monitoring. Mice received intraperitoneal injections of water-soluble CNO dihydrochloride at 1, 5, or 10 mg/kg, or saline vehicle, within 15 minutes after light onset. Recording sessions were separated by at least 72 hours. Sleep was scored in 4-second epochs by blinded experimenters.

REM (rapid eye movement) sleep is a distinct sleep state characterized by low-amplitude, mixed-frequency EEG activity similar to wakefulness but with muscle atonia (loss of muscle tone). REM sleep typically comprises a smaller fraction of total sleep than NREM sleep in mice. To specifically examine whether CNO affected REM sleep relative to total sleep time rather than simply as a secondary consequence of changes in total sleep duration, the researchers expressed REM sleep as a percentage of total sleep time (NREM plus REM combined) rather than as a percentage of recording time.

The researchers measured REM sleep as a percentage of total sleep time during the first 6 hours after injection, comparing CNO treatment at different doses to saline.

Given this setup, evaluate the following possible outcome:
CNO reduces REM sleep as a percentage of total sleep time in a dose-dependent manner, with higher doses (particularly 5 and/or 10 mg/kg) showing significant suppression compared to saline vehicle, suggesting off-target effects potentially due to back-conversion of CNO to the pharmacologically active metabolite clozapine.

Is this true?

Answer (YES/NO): NO